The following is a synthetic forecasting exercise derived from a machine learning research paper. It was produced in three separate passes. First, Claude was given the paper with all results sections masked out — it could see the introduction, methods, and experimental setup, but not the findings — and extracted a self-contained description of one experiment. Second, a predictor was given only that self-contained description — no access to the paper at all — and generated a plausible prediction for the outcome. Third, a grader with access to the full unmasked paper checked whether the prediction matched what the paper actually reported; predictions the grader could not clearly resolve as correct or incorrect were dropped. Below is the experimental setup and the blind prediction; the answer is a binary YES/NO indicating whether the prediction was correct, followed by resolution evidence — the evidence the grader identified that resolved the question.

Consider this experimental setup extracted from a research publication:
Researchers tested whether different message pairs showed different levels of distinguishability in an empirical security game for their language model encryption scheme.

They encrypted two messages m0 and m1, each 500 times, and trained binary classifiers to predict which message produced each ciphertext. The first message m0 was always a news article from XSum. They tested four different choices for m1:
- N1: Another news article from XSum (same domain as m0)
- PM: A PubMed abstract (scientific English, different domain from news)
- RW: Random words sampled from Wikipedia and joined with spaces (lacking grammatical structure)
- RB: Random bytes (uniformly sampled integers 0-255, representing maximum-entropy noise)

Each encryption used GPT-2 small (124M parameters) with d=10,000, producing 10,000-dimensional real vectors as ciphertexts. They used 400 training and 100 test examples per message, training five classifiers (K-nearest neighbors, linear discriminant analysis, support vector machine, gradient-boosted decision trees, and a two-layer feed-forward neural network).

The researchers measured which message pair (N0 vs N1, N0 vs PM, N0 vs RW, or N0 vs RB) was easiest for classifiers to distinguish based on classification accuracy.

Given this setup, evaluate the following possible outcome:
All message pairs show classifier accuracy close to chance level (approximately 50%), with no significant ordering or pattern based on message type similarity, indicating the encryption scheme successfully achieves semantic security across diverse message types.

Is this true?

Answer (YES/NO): NO